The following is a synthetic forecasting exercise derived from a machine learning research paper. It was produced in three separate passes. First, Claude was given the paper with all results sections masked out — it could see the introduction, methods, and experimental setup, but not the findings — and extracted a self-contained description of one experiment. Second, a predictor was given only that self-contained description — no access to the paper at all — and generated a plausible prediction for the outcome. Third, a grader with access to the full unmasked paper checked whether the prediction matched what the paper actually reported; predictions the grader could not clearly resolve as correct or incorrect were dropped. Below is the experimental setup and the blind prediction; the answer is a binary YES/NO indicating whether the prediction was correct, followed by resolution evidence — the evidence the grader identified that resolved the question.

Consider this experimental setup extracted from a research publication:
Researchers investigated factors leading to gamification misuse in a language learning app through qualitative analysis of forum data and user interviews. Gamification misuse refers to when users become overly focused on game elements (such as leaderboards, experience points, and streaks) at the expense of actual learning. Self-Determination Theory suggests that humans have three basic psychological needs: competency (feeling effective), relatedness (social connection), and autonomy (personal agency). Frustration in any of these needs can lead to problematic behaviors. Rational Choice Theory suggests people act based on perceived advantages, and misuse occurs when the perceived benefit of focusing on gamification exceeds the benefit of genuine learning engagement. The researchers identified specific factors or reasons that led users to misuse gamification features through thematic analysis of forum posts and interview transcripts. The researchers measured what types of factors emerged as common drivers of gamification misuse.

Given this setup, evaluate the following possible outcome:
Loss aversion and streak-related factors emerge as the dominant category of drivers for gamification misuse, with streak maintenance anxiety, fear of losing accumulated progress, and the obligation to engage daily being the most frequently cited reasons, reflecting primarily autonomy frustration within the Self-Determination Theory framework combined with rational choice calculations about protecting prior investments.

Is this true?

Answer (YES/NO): NO